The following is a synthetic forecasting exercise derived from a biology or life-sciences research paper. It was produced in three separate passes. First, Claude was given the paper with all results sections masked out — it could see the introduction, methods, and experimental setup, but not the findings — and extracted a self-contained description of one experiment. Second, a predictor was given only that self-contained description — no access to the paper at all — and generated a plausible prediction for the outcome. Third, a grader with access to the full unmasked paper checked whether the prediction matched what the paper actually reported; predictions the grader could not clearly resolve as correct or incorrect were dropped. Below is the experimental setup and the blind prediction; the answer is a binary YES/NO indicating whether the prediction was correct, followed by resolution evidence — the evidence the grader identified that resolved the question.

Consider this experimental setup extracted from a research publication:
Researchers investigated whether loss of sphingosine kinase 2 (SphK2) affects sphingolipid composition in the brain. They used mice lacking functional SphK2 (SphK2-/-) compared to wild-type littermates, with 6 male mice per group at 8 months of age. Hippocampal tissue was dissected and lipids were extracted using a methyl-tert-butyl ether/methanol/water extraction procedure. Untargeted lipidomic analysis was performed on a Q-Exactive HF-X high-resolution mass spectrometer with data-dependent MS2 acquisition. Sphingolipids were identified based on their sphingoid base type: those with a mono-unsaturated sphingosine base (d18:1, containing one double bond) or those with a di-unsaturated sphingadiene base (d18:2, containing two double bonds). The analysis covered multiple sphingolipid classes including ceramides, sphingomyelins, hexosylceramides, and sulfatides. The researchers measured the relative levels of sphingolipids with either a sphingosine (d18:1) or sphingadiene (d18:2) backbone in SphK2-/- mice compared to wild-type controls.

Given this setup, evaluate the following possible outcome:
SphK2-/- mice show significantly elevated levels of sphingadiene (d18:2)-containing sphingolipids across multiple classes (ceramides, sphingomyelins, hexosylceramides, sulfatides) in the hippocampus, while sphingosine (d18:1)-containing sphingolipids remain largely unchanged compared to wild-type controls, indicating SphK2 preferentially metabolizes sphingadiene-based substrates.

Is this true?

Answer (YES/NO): NO